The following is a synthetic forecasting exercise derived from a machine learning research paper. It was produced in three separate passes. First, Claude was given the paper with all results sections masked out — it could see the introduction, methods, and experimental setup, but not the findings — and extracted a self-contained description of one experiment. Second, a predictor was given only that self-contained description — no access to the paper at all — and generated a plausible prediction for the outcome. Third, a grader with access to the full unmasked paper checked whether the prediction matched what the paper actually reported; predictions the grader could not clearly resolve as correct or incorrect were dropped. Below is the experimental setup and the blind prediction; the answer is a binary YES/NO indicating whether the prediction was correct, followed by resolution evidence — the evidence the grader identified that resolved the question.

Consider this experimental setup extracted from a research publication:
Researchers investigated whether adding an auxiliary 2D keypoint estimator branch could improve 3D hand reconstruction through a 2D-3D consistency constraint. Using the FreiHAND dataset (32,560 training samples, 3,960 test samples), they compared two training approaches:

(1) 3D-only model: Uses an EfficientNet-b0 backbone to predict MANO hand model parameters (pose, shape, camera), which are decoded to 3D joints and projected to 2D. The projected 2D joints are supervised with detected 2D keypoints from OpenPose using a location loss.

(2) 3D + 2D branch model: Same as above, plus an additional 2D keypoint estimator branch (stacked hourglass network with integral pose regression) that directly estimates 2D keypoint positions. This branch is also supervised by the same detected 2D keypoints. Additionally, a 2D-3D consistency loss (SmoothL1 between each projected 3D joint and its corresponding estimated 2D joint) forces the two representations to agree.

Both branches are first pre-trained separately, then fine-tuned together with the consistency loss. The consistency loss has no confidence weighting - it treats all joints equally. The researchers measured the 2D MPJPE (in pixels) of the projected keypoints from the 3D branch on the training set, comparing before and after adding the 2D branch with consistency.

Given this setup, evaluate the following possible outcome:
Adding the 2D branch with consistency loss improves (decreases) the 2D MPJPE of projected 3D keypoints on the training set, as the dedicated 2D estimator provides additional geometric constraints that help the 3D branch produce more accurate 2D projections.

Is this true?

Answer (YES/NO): YES